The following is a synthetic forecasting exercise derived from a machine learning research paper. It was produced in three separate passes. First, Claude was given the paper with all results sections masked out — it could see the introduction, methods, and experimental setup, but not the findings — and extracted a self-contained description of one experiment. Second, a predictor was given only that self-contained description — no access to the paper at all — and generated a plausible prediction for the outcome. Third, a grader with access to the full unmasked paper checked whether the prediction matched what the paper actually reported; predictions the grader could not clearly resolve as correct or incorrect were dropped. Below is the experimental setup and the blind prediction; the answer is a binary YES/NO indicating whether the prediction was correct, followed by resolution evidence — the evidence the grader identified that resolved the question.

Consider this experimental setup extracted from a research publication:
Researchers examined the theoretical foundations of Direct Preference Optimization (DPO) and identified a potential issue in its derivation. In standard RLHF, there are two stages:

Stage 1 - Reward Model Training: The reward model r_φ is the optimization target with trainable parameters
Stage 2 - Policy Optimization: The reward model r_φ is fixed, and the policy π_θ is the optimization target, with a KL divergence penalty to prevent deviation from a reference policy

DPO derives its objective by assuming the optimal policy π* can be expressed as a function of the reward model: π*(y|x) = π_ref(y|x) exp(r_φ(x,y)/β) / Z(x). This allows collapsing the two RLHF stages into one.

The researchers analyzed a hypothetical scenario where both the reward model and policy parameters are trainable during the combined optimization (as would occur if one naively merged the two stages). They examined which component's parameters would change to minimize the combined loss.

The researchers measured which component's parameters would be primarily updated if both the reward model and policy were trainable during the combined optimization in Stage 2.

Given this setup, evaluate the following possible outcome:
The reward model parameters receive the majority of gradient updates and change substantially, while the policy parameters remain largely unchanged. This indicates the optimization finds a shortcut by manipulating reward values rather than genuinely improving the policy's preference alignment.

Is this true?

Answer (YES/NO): YES